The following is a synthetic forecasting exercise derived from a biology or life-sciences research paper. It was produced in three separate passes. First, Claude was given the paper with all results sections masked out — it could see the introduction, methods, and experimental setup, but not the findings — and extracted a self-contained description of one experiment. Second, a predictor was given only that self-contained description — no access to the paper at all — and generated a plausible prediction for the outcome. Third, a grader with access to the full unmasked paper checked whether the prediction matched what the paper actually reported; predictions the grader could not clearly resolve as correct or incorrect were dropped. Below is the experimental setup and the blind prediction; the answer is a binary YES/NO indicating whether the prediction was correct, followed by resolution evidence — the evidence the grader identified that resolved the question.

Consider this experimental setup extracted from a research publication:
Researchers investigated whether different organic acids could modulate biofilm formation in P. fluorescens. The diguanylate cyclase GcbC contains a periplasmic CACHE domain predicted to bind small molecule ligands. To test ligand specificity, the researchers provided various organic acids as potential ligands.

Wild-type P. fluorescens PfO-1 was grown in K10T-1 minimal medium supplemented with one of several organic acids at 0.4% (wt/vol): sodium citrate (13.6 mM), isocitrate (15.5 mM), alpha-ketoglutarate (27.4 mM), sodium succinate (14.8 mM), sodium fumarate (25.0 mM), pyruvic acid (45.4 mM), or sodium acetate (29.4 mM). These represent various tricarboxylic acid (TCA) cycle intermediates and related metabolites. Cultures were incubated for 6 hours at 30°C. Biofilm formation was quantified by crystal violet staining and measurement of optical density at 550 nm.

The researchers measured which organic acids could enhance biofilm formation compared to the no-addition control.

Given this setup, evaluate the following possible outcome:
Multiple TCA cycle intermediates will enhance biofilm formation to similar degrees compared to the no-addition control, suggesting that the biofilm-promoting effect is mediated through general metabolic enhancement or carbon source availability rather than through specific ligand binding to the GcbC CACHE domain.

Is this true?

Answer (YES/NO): NO